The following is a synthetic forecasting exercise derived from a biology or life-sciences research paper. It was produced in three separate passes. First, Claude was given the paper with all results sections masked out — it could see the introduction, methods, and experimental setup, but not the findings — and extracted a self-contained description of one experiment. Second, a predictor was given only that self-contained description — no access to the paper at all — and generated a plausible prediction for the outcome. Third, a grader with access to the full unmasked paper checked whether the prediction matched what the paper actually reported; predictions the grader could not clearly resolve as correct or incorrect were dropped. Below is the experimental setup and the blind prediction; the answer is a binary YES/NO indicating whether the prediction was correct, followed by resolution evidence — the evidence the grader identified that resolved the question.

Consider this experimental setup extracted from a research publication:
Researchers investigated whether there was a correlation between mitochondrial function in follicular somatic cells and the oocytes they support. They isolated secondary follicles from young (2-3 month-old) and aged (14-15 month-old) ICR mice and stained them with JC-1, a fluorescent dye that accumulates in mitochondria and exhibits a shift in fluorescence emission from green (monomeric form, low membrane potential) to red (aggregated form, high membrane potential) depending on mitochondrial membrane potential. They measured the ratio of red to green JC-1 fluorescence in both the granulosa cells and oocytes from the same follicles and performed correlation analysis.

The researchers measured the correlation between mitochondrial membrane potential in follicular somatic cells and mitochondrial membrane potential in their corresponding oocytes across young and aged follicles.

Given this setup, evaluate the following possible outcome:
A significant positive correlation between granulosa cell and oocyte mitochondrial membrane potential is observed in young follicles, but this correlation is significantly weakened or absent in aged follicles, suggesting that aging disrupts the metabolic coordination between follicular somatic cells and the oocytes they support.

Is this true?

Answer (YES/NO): NO